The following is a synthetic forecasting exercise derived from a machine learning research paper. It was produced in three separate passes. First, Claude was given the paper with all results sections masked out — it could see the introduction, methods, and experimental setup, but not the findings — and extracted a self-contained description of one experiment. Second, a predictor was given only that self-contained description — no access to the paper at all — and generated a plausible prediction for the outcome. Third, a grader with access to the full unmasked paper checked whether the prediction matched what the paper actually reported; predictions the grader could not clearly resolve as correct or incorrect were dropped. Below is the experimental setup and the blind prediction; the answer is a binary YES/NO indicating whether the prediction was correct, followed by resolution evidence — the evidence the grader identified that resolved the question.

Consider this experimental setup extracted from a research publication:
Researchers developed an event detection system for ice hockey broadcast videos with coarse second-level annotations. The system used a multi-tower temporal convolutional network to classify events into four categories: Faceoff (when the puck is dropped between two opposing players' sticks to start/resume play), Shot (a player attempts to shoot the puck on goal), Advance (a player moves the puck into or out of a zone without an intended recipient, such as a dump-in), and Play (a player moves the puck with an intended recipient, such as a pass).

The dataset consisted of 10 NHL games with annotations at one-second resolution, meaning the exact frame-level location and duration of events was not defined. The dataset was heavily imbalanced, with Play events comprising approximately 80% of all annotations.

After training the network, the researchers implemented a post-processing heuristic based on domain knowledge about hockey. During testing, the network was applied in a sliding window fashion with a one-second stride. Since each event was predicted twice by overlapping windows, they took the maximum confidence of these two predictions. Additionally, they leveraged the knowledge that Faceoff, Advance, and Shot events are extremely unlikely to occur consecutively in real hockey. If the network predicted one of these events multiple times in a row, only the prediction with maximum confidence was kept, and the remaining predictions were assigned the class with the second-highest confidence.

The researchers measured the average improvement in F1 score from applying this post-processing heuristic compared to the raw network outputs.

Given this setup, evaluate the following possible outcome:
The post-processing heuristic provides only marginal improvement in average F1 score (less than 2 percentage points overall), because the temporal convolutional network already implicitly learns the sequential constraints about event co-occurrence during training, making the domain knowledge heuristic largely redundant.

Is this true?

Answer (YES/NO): NO